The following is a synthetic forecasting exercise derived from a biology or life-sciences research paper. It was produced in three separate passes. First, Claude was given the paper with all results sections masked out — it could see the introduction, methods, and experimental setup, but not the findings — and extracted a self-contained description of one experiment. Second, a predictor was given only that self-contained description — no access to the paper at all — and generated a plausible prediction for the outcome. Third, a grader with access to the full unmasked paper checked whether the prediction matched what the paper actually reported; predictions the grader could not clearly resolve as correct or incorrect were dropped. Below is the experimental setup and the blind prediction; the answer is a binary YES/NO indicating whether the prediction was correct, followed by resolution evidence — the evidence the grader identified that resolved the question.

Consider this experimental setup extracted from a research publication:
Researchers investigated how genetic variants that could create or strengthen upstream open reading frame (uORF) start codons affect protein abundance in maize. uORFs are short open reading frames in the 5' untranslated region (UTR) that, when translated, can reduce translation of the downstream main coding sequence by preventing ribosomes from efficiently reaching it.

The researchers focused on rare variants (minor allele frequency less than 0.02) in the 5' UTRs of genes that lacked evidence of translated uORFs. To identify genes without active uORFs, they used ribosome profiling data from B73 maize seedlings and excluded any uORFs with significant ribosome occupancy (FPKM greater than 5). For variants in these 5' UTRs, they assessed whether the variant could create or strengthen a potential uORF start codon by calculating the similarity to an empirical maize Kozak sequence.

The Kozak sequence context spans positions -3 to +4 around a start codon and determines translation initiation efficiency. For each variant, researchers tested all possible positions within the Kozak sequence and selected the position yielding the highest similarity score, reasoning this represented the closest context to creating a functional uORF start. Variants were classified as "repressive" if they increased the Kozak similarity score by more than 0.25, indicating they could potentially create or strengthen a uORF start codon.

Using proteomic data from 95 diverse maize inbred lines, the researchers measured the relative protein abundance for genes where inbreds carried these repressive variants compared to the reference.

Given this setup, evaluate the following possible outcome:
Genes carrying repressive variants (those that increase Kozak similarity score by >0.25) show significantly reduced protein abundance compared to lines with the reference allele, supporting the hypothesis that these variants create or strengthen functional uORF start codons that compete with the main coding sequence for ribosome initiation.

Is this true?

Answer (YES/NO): YES